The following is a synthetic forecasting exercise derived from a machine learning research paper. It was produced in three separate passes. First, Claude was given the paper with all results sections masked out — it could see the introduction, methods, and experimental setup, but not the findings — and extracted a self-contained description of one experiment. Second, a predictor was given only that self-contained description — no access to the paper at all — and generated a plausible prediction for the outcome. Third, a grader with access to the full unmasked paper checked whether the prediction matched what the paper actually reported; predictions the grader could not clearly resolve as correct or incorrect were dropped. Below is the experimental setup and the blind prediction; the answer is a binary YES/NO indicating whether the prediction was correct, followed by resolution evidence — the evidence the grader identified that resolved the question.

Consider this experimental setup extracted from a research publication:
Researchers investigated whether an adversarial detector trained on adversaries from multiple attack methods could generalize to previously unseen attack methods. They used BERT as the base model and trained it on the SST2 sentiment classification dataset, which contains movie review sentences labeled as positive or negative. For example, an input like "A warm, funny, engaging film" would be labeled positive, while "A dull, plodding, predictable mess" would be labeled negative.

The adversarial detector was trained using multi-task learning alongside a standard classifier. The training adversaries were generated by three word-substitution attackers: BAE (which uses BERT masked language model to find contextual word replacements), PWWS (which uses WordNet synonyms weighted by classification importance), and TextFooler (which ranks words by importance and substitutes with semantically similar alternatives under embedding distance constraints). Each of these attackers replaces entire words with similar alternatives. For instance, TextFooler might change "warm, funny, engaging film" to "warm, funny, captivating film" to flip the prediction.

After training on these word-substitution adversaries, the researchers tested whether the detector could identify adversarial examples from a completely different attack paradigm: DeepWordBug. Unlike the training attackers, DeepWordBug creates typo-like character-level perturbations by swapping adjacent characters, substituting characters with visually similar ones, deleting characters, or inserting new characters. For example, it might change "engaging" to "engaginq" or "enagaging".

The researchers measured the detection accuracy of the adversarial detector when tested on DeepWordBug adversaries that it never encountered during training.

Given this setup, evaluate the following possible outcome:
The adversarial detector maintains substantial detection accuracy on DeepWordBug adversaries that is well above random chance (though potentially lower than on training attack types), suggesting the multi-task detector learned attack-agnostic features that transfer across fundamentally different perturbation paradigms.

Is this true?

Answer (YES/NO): YES